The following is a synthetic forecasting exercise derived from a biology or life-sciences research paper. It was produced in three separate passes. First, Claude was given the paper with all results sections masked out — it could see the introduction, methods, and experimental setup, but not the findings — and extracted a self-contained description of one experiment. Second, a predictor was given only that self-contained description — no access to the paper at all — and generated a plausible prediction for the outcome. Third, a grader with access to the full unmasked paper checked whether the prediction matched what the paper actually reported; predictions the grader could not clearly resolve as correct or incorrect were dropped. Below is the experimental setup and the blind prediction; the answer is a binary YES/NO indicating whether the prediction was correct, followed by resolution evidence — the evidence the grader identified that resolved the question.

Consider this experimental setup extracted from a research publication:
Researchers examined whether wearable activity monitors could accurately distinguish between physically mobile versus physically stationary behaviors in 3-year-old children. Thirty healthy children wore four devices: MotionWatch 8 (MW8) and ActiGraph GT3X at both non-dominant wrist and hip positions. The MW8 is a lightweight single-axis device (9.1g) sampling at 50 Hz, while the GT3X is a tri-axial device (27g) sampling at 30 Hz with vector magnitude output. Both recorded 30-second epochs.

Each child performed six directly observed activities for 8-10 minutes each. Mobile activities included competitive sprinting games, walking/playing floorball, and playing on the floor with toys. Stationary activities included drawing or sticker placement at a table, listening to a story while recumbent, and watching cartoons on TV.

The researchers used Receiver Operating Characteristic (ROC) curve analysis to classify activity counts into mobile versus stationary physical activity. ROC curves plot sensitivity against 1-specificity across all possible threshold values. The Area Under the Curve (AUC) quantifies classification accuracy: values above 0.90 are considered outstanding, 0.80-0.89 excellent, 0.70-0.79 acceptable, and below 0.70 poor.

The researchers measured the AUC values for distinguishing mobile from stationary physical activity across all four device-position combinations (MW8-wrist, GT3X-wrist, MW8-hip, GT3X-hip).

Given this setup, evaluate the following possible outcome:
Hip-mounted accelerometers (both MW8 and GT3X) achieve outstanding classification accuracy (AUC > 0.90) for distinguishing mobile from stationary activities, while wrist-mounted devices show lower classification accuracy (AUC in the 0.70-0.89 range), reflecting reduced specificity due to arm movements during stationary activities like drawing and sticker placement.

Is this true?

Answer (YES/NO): NO